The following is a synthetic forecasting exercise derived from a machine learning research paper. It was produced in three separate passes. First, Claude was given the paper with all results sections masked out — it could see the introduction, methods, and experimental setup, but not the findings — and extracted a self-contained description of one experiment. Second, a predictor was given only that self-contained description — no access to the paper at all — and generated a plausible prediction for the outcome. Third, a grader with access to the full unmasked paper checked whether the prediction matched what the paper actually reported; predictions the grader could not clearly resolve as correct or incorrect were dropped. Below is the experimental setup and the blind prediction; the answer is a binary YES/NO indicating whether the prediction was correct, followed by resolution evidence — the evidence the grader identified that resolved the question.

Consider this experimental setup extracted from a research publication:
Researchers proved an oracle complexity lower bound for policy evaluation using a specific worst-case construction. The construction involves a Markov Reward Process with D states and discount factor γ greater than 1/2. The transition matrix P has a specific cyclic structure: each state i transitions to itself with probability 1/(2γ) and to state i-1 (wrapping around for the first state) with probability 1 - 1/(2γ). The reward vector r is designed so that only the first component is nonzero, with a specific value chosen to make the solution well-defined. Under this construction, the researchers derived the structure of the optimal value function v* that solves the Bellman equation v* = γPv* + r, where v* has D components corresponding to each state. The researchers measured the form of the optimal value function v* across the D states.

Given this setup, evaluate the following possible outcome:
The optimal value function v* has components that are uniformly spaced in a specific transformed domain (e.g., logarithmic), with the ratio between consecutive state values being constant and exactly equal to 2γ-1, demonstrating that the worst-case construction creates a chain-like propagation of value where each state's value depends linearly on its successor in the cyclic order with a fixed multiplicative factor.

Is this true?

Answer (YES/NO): YES